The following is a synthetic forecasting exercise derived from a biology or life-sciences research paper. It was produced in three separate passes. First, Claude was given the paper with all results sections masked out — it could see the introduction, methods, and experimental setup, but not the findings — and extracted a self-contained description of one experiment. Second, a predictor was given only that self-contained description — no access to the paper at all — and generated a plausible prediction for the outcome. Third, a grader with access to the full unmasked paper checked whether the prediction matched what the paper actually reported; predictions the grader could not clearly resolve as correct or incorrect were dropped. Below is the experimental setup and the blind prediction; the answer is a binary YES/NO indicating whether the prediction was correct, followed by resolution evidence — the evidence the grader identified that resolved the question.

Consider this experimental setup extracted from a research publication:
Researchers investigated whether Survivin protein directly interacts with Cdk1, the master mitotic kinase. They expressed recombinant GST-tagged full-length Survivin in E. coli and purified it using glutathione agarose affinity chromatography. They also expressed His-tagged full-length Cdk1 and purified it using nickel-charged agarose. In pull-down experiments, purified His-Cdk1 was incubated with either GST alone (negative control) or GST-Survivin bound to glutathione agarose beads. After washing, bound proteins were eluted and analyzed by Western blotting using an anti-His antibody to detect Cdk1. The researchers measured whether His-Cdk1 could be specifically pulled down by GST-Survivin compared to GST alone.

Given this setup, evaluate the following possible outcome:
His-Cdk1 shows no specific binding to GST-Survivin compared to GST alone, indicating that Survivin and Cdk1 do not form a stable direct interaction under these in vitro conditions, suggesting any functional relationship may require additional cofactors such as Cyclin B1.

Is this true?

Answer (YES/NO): NO